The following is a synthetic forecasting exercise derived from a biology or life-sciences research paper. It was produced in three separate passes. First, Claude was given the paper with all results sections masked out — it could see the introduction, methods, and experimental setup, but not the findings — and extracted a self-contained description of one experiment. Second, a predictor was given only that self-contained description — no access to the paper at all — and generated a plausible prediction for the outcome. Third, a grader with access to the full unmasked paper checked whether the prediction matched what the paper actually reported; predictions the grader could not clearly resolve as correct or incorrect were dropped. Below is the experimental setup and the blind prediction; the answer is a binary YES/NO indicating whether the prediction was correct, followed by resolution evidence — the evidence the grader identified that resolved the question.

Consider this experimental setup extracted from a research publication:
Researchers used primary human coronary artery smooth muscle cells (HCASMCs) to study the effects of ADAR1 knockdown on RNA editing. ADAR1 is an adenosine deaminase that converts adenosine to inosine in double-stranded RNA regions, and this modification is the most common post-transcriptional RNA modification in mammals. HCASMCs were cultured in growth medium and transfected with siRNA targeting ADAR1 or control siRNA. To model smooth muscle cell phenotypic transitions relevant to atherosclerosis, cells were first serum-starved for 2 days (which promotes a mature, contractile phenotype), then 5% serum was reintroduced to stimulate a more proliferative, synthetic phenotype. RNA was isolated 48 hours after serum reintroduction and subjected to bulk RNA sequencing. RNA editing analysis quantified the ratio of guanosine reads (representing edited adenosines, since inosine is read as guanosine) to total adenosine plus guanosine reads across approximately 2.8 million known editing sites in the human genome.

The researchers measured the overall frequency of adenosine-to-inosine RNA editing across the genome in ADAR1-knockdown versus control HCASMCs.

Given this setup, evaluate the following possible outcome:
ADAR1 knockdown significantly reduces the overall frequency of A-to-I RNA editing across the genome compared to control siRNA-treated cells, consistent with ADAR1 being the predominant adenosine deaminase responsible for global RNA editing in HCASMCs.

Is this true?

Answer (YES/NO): YES